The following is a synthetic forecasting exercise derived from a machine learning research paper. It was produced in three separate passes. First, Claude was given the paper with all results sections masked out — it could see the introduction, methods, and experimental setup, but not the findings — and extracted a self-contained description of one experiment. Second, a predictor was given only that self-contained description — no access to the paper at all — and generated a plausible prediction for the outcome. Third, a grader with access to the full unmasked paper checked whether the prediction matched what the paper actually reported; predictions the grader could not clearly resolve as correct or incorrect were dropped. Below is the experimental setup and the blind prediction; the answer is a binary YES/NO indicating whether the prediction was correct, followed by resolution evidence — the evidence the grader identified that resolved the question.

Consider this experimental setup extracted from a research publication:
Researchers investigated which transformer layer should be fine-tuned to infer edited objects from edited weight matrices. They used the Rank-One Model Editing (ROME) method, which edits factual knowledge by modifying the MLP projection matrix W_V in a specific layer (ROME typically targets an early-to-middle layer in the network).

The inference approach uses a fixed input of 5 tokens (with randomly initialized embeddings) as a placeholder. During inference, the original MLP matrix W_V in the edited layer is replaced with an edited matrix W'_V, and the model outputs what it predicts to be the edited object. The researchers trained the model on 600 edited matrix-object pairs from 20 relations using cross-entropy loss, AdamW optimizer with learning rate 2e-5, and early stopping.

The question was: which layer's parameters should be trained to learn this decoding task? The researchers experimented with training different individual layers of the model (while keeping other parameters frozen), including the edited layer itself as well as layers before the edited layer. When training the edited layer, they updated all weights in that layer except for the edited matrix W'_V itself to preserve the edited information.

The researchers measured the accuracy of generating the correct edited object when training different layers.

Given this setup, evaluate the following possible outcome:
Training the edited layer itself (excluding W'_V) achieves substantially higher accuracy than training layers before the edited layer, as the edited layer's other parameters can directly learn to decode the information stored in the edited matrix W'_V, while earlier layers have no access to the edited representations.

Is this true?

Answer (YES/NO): NO